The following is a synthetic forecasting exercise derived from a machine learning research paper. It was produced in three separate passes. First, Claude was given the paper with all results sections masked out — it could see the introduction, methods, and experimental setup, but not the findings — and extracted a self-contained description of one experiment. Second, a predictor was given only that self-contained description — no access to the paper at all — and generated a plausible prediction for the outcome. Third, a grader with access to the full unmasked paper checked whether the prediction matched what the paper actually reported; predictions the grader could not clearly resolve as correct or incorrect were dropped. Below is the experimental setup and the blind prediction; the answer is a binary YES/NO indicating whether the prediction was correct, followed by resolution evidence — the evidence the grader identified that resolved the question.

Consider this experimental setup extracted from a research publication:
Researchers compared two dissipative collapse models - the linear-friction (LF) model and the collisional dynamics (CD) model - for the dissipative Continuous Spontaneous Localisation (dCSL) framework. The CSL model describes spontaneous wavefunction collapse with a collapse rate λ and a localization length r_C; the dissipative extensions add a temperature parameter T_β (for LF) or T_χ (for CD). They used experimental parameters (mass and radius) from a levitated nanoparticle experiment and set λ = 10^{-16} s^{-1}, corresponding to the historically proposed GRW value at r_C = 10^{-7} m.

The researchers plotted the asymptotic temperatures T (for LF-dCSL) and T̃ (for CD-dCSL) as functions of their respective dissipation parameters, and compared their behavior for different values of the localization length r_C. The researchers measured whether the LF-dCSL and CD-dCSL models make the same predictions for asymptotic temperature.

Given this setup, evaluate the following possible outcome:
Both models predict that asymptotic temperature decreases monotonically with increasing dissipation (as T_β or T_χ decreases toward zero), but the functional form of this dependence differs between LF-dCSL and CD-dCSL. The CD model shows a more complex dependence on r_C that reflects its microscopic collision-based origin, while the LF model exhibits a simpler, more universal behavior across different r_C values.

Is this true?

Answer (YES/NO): NO